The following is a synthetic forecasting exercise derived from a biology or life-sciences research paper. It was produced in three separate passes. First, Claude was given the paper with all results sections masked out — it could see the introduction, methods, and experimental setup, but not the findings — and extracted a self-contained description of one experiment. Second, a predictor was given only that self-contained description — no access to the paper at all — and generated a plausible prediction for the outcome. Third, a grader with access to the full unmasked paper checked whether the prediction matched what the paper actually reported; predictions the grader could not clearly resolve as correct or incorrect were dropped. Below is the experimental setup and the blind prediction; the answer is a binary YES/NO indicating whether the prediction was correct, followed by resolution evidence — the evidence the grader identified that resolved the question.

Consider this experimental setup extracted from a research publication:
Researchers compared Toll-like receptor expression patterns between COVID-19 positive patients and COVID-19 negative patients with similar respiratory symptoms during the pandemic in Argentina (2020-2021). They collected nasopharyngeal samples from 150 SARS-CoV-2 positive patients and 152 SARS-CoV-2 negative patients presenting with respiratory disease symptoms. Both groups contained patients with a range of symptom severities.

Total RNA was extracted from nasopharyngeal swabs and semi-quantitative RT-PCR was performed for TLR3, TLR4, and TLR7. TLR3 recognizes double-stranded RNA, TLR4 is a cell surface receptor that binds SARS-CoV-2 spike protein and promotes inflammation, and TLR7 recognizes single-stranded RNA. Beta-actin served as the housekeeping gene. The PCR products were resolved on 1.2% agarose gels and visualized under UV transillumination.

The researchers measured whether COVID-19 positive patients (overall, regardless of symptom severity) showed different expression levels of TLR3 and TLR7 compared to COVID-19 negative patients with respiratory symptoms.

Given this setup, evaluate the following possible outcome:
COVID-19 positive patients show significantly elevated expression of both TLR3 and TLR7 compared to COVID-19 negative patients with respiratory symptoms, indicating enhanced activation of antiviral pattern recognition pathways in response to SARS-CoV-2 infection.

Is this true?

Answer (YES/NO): NO